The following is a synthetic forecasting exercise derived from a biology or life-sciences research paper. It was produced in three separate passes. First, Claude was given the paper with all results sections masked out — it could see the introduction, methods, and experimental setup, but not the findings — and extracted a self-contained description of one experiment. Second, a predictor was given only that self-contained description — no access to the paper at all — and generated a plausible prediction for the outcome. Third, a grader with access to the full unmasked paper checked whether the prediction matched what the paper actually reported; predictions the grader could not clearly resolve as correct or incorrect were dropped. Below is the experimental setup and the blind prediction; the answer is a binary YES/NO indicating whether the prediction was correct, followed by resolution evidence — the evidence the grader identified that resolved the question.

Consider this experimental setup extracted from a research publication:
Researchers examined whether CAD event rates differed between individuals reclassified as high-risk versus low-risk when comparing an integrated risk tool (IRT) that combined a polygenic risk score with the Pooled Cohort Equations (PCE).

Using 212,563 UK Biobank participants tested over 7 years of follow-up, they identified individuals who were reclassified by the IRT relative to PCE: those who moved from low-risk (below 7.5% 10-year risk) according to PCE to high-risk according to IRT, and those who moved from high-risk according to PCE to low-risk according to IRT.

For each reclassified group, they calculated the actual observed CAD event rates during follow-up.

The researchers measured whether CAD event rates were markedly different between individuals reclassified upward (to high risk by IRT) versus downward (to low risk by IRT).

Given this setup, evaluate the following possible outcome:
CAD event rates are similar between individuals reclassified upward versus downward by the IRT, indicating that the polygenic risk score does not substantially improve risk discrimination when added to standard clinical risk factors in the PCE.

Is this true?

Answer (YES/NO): NO